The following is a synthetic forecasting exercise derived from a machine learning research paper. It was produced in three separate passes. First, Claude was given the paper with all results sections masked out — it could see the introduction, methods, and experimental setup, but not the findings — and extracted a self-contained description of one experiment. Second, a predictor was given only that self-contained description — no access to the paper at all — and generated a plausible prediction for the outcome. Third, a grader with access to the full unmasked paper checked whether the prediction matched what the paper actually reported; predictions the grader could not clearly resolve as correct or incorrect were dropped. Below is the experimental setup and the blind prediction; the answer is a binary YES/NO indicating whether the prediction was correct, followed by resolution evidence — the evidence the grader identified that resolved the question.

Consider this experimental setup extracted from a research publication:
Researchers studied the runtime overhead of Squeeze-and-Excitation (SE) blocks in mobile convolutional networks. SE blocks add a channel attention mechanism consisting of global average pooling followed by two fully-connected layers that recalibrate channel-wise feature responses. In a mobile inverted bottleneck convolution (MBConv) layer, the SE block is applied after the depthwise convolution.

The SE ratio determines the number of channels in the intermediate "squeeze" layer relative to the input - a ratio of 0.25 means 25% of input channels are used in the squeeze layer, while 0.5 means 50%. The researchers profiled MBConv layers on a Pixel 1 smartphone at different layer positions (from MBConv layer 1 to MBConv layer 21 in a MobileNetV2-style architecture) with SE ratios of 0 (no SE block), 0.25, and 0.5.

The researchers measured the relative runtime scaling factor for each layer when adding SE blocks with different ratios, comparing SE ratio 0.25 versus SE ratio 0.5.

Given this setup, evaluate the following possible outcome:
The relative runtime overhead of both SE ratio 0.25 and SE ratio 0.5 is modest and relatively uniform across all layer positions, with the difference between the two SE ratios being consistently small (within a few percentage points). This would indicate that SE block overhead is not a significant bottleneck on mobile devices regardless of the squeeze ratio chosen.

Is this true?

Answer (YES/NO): NO